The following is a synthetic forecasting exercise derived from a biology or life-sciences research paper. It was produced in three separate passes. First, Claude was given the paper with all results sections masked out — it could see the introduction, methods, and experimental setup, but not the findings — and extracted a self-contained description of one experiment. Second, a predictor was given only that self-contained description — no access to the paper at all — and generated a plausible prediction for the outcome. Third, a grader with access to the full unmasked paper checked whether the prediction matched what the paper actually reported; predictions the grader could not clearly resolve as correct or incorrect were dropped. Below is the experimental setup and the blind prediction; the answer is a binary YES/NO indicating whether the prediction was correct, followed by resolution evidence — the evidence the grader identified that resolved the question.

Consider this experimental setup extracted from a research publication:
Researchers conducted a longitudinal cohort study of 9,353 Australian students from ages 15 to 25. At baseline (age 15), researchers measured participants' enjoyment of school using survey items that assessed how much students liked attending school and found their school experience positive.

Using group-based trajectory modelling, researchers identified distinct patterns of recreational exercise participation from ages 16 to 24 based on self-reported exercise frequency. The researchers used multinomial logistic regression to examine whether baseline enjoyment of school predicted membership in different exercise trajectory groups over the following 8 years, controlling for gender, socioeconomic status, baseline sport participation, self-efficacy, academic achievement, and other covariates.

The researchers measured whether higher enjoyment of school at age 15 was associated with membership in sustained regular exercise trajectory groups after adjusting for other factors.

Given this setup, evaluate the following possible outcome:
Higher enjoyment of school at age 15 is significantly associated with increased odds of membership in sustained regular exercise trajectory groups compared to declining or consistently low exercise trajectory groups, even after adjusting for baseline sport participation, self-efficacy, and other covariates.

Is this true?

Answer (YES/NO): NO